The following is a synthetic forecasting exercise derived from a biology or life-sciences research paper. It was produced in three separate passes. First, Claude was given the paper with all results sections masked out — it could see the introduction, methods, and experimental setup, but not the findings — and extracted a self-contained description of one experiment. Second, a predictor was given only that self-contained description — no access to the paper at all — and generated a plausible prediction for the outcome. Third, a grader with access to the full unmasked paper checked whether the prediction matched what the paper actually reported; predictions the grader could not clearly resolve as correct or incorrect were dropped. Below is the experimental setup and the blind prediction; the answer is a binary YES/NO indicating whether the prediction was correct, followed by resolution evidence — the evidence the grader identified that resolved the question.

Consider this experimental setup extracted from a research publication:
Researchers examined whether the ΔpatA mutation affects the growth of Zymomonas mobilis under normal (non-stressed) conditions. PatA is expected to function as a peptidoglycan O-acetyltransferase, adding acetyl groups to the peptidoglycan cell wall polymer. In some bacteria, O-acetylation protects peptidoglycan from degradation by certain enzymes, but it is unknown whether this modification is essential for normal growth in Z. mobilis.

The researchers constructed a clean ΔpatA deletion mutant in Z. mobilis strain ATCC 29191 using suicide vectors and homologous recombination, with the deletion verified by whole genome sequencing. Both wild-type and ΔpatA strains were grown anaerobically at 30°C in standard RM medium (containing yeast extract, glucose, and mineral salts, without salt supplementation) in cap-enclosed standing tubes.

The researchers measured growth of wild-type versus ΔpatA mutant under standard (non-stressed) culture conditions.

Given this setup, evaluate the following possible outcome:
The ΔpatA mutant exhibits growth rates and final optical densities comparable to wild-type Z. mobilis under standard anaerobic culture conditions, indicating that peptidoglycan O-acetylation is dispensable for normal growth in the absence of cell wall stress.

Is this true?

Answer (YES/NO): YES